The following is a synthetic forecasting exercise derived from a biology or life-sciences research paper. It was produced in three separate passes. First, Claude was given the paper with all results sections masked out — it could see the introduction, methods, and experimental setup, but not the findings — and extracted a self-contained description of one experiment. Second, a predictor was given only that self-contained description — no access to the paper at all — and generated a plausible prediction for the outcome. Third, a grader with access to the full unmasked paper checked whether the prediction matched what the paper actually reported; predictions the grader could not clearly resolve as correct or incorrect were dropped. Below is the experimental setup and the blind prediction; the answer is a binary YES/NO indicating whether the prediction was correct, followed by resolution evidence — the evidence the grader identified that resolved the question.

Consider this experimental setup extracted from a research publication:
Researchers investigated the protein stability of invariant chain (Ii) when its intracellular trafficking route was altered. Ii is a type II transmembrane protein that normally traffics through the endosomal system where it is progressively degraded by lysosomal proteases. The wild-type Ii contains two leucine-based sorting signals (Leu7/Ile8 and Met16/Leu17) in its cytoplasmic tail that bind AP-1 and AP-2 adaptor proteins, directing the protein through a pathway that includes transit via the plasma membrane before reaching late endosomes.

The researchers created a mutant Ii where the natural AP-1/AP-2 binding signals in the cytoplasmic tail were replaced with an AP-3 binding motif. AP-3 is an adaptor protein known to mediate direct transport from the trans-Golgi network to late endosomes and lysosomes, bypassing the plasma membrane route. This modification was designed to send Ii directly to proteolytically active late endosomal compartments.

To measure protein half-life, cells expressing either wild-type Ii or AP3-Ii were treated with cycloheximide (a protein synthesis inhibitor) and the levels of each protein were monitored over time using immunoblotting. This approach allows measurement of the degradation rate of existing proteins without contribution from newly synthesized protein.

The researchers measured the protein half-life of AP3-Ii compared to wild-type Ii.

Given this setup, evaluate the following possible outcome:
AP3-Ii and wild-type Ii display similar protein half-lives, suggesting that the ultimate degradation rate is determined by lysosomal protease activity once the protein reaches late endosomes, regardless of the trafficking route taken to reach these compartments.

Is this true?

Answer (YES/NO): NO